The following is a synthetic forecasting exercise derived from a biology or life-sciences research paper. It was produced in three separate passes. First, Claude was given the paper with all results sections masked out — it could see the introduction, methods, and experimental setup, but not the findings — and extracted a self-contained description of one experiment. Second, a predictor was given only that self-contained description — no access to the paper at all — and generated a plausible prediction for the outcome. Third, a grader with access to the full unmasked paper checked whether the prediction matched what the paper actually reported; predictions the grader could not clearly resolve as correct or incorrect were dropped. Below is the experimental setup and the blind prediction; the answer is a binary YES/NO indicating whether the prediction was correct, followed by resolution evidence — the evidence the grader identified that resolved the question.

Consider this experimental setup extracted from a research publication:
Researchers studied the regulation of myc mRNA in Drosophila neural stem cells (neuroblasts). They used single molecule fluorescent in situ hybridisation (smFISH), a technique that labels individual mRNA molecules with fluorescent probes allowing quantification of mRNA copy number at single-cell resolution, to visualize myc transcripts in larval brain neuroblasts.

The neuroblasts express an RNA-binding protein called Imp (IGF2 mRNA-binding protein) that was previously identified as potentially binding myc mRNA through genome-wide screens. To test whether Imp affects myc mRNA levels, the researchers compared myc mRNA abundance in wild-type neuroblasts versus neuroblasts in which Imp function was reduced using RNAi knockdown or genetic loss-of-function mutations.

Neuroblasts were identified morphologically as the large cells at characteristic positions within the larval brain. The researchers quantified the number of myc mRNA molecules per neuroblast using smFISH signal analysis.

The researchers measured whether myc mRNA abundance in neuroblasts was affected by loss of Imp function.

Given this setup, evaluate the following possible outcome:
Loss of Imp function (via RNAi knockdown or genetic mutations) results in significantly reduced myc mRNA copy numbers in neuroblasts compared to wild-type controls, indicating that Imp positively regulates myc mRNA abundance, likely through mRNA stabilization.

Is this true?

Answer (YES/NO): YES